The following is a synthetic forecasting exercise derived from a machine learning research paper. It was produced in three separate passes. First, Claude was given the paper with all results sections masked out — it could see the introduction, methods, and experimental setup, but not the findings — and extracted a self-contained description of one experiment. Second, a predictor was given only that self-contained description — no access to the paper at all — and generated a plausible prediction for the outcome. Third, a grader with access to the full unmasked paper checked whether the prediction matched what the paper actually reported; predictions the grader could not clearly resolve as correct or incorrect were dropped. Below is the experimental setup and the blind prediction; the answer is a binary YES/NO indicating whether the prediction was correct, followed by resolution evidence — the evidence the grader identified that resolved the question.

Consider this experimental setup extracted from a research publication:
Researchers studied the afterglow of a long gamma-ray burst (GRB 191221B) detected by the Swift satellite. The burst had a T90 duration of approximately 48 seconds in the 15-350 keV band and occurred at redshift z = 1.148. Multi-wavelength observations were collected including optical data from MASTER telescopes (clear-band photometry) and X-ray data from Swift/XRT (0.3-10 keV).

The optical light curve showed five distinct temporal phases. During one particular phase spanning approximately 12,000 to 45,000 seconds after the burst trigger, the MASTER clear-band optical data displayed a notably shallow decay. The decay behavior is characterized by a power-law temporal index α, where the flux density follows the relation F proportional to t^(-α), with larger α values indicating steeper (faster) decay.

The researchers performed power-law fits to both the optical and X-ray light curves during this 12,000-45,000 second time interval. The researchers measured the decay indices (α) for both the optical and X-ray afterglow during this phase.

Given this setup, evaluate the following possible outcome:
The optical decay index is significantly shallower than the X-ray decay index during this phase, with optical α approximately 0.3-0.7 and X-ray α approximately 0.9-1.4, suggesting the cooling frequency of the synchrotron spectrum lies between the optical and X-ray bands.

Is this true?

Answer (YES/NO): NO